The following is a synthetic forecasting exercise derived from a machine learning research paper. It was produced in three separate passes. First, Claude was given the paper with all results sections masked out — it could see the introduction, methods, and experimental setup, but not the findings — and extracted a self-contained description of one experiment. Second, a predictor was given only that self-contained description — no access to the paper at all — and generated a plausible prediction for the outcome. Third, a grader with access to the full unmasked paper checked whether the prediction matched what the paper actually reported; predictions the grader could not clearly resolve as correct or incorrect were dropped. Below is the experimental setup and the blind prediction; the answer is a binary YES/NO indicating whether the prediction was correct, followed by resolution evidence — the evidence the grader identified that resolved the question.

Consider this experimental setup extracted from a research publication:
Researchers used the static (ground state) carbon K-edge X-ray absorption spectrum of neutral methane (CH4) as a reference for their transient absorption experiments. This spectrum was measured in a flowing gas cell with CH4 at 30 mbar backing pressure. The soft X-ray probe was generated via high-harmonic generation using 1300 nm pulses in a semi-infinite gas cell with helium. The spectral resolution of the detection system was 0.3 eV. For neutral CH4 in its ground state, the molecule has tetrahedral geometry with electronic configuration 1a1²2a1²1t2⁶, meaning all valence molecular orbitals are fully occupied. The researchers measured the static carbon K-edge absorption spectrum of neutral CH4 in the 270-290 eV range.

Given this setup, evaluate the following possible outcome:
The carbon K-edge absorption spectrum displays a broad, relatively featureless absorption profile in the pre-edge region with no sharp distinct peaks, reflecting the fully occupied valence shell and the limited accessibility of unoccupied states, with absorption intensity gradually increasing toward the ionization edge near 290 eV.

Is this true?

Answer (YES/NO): NO